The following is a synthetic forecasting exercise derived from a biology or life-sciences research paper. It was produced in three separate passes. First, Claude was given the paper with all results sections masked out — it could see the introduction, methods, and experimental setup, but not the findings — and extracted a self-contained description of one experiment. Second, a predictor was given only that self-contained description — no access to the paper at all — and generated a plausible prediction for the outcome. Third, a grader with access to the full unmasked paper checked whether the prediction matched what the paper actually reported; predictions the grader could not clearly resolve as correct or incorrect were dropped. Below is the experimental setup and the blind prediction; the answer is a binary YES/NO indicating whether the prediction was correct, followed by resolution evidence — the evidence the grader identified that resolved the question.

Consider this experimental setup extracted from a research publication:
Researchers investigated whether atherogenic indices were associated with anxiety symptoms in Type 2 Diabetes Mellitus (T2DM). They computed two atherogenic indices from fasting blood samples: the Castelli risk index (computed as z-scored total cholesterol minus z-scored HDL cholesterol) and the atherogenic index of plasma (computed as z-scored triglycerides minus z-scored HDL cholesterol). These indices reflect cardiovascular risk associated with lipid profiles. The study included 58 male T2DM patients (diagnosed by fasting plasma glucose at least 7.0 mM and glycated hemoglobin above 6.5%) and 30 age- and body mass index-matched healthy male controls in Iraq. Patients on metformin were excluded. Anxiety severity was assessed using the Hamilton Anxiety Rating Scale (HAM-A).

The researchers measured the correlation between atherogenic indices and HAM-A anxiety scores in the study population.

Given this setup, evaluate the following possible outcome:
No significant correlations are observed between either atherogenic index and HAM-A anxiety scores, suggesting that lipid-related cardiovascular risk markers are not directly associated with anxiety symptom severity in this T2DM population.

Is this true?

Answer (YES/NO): NO